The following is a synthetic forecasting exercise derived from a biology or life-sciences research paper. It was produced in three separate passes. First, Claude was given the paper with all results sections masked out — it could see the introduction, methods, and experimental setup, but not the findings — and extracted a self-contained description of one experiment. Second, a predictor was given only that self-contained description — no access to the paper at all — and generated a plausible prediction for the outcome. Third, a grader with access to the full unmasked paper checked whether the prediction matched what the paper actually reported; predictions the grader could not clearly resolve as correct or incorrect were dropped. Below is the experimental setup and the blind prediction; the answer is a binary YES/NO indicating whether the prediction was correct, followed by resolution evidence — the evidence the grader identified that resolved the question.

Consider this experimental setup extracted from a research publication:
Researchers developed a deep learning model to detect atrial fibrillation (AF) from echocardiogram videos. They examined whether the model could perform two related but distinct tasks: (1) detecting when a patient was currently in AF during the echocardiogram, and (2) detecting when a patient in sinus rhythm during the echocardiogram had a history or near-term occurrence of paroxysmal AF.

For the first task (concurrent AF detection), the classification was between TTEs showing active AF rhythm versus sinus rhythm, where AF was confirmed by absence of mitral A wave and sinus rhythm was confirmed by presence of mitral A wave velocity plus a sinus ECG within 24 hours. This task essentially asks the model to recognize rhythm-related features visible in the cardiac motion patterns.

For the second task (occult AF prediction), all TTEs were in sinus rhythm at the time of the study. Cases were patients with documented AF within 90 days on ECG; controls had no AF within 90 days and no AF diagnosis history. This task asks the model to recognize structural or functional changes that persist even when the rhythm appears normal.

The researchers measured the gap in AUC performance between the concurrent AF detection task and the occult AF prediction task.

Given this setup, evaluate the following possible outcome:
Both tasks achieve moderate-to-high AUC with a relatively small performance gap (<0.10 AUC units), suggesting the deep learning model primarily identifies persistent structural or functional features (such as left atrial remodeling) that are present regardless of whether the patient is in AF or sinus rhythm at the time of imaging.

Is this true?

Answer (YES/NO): NO